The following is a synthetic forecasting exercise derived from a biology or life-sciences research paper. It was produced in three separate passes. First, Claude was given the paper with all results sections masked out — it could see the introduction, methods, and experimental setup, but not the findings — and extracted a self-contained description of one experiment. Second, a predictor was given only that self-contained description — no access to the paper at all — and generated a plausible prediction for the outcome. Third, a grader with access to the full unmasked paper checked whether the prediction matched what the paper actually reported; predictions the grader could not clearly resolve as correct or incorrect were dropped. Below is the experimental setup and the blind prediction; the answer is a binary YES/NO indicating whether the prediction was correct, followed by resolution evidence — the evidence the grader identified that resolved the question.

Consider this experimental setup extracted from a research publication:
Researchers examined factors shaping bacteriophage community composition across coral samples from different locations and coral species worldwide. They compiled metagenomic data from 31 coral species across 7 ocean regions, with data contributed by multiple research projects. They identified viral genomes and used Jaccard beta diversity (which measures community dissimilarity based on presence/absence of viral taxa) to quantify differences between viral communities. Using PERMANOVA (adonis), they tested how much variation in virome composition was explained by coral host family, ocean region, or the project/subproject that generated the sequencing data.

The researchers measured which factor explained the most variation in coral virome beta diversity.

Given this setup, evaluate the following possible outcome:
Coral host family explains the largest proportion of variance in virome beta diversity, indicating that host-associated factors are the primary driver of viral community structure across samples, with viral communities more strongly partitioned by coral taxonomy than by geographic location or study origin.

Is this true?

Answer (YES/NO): NO